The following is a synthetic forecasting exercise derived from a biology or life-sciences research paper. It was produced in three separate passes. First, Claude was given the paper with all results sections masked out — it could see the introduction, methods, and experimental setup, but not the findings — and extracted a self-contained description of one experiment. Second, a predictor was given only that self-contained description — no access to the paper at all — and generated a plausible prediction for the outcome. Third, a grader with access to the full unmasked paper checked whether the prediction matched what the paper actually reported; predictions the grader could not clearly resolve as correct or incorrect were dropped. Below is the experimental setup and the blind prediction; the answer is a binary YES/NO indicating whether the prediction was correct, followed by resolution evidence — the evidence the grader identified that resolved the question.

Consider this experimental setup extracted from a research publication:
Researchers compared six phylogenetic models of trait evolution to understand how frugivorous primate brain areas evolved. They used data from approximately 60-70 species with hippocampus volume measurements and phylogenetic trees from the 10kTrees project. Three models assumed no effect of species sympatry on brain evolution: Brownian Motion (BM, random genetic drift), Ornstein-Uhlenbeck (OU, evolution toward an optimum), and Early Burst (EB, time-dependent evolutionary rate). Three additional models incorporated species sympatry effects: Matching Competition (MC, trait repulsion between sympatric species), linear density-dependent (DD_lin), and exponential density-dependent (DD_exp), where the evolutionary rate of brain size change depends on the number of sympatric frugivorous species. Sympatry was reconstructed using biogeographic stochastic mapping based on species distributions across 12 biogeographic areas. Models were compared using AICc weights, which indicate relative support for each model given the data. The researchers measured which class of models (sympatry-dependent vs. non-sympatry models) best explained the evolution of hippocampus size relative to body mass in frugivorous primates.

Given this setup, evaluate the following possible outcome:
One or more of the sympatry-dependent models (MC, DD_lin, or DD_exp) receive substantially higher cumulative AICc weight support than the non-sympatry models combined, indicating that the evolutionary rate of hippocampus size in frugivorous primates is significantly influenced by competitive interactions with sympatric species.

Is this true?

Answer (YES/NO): YES